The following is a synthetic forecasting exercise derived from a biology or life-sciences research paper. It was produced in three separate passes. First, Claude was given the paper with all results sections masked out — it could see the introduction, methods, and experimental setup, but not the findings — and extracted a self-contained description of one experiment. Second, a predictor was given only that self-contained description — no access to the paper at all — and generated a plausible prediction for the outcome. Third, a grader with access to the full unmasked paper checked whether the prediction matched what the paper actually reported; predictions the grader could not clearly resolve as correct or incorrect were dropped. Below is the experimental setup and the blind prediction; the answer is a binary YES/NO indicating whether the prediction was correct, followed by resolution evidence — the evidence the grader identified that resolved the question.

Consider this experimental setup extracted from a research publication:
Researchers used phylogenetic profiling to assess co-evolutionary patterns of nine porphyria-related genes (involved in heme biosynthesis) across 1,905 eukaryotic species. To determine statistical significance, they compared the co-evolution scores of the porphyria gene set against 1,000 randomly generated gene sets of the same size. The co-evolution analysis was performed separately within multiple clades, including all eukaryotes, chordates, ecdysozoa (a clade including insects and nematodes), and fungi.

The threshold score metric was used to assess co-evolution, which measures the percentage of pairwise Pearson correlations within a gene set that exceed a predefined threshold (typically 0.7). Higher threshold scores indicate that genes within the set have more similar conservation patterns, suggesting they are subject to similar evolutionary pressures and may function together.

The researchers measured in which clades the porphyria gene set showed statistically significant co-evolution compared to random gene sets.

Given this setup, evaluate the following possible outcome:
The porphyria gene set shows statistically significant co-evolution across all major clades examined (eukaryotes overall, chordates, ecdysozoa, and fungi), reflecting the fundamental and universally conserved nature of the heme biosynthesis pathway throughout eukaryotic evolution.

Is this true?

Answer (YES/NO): NO